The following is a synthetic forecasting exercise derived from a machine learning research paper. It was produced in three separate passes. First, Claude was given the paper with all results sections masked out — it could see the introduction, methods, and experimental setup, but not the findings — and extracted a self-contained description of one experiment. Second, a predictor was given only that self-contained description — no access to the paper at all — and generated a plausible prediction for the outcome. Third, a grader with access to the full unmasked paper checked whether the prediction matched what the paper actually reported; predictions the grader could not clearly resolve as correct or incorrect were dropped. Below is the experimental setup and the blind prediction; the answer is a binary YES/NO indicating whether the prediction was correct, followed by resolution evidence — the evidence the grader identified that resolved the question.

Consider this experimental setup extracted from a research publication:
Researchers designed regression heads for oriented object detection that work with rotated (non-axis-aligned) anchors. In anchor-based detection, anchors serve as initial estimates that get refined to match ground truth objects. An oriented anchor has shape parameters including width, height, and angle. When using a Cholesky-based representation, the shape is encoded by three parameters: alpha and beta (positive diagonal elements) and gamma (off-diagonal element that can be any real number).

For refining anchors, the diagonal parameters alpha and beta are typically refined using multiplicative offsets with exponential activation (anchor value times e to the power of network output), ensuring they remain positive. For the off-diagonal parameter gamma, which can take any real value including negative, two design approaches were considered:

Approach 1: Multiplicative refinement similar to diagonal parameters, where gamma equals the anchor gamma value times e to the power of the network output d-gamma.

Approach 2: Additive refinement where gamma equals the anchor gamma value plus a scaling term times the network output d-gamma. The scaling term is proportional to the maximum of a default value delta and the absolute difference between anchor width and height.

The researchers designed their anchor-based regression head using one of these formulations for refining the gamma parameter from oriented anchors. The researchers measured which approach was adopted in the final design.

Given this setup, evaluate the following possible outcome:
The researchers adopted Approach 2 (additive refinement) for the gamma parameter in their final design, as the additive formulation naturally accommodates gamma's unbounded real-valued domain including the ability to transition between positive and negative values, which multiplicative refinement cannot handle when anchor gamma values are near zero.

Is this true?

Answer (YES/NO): YES